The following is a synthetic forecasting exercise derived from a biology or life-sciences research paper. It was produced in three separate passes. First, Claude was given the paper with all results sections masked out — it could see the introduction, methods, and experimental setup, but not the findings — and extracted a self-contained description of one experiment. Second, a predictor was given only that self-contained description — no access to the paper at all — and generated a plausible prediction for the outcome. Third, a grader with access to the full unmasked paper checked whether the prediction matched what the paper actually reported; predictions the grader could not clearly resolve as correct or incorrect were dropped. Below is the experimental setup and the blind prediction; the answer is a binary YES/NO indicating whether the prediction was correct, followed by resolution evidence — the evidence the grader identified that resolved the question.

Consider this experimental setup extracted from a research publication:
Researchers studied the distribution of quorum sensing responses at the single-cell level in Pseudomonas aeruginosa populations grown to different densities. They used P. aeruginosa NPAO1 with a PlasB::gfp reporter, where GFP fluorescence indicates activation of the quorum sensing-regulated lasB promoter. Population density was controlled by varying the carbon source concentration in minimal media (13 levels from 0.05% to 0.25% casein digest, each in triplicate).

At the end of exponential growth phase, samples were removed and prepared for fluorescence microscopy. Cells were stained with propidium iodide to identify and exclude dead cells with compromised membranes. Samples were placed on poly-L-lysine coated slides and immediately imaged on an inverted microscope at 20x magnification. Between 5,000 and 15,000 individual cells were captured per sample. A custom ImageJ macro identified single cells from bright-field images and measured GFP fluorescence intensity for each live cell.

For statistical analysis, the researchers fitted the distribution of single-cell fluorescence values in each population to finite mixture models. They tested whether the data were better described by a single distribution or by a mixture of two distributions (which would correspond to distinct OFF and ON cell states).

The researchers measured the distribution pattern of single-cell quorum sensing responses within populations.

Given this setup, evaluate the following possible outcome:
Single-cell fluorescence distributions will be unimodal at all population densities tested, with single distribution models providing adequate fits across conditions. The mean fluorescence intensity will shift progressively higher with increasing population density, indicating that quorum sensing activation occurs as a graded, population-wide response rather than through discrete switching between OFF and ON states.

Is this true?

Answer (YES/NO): NO